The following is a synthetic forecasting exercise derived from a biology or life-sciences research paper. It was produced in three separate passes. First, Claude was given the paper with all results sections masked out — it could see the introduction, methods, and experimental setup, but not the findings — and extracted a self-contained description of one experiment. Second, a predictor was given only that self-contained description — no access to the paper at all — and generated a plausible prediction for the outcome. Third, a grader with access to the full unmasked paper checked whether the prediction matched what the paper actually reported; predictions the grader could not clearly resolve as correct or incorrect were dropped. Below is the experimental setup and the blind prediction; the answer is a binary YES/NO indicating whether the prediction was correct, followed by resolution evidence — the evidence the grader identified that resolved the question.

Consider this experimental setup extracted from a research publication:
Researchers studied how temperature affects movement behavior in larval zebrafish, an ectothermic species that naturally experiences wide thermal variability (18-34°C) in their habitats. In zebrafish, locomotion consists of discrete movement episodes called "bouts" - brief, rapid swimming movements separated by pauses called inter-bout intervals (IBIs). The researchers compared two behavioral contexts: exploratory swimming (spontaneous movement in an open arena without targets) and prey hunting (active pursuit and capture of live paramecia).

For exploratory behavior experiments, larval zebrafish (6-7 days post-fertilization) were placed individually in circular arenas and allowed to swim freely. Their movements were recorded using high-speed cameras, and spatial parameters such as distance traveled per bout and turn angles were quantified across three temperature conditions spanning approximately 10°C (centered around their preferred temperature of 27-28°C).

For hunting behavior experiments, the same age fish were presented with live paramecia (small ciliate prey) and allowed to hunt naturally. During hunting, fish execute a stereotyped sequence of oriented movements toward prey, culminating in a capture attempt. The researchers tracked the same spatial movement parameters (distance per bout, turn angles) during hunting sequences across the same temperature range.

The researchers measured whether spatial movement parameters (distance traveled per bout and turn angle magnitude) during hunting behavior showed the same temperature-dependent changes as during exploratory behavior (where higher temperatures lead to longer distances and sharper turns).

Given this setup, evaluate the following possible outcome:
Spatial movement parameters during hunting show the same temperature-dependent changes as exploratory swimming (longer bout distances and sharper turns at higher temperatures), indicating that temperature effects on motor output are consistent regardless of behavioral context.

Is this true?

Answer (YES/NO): NO